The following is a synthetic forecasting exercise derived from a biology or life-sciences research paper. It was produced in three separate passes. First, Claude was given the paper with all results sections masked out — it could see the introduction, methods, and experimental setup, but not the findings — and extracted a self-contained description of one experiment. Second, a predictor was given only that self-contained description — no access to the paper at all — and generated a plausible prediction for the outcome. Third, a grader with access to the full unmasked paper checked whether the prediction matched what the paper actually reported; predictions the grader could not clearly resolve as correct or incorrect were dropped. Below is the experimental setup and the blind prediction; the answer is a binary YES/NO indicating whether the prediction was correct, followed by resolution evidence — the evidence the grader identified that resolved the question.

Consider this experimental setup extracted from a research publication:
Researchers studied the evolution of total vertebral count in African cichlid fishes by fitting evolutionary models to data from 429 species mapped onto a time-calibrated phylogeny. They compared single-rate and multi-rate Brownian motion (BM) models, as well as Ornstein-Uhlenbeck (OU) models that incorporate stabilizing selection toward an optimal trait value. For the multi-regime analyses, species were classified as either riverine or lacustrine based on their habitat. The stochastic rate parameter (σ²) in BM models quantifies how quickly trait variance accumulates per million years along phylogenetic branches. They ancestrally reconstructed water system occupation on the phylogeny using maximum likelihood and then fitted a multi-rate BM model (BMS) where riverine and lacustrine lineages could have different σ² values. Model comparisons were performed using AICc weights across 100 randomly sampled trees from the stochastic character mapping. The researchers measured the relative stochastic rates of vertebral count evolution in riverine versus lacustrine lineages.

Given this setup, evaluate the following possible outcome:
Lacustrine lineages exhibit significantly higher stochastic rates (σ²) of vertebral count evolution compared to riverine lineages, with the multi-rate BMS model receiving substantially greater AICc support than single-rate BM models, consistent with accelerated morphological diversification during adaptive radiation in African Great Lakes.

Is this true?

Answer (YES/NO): NO